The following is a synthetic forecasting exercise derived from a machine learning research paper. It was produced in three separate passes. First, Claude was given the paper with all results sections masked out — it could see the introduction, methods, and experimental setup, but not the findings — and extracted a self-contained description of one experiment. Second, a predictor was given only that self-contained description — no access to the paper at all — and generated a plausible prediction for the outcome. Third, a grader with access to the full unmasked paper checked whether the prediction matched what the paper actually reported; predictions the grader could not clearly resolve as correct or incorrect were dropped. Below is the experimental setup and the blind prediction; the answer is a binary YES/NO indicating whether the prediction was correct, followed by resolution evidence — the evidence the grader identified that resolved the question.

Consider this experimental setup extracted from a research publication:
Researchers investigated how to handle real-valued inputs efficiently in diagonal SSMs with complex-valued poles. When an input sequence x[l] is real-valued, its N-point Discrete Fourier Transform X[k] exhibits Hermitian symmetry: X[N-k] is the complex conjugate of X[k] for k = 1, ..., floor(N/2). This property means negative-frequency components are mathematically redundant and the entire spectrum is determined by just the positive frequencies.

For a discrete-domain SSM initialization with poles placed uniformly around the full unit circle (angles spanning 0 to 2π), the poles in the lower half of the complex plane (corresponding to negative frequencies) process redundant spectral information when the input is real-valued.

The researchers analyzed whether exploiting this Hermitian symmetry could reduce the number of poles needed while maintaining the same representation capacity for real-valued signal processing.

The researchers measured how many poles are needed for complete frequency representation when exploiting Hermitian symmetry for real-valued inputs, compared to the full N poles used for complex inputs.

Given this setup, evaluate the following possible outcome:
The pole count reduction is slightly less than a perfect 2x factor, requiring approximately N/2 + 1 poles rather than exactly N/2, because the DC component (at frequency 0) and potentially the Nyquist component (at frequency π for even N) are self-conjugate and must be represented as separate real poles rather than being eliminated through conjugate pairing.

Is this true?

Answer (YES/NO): YES